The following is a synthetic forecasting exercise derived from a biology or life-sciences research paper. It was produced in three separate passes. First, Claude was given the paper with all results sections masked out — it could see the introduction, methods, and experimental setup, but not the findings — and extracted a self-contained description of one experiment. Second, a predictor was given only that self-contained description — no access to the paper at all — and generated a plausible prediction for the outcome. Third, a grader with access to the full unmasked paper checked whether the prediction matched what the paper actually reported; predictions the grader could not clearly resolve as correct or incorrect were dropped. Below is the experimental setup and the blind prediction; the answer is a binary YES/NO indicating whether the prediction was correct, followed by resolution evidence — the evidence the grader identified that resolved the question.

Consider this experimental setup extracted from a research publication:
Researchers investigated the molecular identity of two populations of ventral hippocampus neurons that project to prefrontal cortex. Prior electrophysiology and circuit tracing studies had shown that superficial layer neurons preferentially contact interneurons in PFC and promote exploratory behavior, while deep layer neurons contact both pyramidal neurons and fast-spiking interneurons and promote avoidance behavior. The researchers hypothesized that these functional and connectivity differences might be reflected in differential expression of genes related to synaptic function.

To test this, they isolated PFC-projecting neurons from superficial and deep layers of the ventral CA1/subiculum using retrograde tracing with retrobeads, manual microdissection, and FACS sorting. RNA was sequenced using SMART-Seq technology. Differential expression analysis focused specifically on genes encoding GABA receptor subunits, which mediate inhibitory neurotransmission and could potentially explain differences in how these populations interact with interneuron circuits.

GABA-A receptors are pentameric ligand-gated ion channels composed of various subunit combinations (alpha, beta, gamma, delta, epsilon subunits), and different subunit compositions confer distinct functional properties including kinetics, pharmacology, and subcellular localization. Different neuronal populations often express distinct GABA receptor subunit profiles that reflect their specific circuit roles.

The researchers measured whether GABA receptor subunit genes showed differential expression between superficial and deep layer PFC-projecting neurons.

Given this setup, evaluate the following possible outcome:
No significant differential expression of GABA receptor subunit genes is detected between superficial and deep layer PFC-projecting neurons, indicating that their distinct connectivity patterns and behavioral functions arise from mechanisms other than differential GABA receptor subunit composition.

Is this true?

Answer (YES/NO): NO